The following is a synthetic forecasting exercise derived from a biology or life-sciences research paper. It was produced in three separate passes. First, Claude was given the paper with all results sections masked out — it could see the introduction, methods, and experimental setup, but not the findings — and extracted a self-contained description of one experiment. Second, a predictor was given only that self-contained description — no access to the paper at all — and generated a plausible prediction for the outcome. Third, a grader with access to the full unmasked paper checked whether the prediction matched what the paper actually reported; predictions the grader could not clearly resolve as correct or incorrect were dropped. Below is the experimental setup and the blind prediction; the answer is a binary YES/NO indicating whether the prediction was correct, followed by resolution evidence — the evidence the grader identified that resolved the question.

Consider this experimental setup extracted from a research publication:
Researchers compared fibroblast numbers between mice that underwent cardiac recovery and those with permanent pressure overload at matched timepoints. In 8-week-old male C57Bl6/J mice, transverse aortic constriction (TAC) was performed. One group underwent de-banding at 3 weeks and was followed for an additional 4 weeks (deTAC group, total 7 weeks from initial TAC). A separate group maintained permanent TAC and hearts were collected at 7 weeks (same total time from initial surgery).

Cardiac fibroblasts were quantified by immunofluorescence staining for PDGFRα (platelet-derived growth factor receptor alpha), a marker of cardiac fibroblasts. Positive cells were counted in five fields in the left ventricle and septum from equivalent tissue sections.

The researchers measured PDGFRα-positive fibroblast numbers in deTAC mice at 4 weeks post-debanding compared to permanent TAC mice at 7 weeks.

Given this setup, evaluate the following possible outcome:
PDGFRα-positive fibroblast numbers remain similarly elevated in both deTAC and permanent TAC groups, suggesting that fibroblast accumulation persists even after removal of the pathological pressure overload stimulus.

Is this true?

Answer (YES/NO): NO